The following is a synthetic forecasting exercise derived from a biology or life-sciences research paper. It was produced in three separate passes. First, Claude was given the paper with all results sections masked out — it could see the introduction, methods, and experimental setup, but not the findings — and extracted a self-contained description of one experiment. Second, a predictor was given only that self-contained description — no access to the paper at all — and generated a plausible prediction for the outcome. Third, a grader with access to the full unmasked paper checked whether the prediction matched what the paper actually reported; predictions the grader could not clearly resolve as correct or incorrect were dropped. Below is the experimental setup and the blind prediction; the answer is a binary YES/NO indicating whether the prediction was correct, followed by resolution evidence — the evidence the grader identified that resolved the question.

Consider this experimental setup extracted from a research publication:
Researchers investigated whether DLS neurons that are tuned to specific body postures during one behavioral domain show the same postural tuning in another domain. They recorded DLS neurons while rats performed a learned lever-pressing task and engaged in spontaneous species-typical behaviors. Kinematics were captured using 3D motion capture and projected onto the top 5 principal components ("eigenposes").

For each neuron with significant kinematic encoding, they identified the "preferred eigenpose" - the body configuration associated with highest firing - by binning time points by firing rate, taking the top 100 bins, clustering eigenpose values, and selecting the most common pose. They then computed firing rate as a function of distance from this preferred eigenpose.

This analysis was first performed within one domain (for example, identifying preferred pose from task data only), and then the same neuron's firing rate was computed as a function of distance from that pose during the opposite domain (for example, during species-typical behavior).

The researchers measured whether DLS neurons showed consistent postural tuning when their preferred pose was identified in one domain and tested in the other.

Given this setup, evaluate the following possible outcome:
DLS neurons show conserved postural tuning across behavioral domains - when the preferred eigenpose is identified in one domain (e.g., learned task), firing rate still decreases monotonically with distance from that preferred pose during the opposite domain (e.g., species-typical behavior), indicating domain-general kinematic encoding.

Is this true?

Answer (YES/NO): NO